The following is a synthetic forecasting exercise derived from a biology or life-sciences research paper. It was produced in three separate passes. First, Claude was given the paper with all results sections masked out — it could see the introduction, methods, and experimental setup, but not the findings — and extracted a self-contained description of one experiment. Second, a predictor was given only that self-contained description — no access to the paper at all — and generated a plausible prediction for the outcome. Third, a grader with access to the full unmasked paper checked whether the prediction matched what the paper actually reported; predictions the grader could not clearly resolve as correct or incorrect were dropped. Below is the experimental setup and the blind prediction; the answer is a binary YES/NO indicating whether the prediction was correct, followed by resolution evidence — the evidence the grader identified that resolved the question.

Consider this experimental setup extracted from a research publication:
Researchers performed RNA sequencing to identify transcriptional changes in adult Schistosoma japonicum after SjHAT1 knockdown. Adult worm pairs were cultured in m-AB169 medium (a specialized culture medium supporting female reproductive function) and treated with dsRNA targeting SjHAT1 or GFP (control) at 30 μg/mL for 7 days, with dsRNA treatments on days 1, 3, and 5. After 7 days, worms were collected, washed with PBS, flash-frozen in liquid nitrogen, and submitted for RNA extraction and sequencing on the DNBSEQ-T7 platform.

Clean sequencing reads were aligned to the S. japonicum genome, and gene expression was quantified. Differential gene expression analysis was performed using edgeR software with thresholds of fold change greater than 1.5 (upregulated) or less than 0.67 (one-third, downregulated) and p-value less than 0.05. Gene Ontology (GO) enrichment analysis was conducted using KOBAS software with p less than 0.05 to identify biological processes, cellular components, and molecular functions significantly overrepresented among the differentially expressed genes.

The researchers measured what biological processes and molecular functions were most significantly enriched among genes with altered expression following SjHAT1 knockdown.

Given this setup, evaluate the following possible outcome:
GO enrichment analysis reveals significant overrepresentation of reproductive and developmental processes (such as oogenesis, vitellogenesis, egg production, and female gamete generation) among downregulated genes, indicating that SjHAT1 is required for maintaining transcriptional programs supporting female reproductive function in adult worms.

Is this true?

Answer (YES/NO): NO